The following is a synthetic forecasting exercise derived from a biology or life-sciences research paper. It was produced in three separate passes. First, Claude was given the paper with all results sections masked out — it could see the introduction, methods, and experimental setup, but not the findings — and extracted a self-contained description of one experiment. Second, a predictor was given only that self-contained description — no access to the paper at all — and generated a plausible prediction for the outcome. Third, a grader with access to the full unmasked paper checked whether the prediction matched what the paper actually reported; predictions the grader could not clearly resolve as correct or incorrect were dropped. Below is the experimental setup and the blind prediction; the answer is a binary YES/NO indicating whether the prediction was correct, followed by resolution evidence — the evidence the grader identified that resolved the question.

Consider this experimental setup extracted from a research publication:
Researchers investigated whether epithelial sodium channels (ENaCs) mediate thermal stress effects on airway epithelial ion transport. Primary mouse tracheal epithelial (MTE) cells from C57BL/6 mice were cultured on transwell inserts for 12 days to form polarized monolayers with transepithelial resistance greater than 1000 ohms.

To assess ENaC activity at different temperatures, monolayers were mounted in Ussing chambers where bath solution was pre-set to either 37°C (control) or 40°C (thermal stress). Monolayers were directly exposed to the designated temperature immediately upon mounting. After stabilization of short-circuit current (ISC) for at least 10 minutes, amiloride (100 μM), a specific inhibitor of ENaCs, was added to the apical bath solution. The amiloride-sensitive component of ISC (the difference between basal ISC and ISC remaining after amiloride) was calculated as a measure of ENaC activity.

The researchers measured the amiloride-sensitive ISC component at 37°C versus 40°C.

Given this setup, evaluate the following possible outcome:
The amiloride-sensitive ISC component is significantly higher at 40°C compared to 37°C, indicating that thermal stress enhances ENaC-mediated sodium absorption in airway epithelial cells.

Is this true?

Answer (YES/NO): YES